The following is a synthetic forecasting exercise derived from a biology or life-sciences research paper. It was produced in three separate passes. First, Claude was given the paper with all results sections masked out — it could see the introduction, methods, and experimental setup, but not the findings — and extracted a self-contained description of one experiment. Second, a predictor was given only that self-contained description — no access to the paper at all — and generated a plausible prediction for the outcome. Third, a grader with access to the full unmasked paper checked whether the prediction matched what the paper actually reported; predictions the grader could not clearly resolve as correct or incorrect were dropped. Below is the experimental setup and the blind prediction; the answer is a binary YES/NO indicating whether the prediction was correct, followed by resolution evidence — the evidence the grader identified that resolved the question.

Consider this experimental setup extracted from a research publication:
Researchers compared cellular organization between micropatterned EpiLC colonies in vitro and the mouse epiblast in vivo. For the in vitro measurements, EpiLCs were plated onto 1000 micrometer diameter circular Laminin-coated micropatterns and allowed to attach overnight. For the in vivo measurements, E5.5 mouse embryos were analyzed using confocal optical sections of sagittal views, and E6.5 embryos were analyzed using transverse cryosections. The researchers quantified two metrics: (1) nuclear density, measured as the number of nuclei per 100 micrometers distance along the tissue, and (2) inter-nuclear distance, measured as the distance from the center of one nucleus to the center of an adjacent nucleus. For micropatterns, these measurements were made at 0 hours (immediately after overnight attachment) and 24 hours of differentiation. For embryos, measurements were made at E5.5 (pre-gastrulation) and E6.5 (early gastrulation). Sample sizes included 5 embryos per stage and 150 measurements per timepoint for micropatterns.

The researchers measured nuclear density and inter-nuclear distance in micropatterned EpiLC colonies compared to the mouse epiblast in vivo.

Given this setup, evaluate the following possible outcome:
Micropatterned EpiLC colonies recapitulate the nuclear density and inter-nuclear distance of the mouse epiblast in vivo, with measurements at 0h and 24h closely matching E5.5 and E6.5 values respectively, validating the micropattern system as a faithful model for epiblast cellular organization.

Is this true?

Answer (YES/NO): NO